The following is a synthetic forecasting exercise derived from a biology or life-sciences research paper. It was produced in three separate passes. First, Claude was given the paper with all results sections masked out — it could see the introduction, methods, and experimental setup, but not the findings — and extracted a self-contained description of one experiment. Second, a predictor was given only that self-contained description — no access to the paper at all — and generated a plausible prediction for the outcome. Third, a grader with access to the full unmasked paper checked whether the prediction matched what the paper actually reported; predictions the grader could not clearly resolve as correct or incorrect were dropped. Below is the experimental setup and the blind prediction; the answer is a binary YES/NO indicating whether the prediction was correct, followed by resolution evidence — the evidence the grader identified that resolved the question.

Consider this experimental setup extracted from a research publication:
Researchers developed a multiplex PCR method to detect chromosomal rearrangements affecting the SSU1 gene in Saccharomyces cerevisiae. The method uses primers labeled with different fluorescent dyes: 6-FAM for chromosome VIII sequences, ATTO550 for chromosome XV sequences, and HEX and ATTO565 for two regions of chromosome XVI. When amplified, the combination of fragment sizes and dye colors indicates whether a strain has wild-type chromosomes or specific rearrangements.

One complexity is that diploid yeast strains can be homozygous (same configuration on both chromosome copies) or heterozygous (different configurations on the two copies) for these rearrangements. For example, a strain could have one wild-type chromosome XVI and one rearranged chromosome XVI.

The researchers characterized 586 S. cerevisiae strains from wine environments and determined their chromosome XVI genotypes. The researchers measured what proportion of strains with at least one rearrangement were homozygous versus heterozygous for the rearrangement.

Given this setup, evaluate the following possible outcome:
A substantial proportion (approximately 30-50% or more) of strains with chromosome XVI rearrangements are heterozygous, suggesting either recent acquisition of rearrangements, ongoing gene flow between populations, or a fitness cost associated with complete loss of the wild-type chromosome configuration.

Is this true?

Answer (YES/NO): YES